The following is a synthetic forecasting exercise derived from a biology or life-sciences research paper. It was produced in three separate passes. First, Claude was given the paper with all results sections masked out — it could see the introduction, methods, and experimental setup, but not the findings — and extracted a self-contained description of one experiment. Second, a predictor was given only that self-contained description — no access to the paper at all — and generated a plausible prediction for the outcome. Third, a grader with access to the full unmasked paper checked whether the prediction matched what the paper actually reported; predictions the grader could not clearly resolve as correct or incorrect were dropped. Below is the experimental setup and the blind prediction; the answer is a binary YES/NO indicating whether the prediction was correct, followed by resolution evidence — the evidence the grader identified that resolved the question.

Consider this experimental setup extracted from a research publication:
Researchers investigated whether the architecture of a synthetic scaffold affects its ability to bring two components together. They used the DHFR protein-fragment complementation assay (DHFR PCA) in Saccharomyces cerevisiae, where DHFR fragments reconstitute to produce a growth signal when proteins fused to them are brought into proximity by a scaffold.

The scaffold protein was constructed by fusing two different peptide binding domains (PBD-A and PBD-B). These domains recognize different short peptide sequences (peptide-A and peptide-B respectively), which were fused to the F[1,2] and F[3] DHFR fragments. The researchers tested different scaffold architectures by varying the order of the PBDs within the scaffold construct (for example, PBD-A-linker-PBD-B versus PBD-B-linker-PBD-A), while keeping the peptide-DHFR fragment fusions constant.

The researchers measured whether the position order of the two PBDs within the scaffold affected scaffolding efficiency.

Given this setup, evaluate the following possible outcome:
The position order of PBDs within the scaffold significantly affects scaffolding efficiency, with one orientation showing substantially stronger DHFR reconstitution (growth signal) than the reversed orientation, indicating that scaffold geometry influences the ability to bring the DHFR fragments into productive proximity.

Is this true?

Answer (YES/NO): YES